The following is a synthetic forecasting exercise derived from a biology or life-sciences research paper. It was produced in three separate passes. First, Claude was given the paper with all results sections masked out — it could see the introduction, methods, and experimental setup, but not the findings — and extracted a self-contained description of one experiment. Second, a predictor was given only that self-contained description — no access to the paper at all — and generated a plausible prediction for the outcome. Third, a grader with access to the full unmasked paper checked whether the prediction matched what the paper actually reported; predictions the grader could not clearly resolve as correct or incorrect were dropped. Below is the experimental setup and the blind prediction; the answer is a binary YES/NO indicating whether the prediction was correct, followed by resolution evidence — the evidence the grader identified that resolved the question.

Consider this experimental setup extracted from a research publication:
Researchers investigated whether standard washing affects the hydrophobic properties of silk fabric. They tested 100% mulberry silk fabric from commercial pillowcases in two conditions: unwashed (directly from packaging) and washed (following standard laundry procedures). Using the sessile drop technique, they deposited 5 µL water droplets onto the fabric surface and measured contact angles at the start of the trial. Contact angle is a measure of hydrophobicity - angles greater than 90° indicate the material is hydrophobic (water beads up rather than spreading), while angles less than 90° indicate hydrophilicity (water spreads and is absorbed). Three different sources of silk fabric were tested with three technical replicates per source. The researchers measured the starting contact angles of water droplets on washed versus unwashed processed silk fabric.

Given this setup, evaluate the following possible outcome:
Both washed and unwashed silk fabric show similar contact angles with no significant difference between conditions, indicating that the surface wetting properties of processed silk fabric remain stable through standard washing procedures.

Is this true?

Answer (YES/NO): YES